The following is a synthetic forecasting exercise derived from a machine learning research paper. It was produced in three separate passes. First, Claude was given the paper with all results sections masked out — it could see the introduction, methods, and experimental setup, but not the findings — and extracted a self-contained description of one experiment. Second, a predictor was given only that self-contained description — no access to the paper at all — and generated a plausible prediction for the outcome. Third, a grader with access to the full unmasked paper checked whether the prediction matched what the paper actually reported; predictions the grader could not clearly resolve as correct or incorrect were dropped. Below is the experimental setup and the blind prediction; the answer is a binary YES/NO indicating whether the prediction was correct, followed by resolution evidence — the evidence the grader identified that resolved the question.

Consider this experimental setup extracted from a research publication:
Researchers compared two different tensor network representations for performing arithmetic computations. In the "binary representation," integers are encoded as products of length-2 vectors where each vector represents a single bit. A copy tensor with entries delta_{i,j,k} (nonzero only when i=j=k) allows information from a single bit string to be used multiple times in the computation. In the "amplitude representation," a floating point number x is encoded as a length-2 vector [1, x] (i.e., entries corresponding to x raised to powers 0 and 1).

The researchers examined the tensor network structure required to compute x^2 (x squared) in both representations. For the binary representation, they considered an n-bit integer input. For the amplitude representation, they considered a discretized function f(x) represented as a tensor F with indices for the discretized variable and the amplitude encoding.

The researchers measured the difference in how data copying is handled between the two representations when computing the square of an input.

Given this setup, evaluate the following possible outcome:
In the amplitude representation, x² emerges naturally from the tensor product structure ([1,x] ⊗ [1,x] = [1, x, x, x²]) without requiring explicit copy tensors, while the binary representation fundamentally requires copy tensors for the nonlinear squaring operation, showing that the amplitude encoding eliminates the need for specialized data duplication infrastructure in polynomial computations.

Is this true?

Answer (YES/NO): NO